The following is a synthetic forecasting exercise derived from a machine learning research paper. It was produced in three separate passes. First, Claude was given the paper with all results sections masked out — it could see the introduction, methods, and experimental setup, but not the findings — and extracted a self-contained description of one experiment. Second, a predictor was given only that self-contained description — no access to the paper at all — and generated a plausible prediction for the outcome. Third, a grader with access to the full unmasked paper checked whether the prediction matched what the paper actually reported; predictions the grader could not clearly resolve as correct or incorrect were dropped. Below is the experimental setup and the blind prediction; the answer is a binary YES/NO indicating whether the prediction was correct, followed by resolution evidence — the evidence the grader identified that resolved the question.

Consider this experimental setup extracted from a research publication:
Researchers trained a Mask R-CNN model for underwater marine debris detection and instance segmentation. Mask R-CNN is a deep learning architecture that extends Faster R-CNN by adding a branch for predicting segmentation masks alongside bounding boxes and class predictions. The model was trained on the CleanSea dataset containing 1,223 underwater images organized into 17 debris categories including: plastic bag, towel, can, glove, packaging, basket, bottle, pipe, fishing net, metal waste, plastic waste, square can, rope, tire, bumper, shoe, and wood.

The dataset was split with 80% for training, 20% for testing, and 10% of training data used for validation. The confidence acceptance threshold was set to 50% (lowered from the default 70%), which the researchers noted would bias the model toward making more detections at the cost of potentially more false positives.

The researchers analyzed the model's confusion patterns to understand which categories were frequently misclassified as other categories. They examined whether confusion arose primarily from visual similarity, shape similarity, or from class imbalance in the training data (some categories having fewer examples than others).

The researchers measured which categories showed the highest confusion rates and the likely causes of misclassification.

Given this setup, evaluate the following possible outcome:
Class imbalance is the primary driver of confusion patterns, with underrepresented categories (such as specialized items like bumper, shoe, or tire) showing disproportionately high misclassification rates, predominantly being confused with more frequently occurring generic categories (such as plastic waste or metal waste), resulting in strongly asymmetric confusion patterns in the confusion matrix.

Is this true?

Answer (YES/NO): NO